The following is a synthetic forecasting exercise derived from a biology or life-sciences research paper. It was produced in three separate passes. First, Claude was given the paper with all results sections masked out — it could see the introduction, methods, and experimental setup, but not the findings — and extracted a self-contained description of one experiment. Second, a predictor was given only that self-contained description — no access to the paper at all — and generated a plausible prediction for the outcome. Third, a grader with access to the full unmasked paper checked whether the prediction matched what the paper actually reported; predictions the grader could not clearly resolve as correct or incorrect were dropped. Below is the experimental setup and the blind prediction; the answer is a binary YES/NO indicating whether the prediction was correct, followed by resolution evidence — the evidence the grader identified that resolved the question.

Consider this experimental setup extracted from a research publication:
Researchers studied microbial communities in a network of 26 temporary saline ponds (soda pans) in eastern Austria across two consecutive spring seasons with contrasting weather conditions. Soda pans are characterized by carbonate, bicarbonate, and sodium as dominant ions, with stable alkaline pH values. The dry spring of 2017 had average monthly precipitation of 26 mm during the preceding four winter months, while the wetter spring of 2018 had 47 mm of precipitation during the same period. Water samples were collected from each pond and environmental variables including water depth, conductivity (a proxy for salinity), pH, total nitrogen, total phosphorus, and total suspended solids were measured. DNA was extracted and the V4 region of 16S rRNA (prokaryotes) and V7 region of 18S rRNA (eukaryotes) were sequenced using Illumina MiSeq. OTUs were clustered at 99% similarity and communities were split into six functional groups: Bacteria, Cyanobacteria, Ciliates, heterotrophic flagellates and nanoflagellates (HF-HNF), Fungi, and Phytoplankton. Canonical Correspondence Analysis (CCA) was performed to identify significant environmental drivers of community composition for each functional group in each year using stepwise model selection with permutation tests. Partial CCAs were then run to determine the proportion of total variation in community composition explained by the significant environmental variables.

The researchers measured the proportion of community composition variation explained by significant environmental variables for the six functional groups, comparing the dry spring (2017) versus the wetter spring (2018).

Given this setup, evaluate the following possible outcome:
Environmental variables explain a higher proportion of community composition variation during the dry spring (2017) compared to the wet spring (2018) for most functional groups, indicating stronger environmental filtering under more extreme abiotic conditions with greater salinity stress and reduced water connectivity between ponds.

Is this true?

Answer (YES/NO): YES